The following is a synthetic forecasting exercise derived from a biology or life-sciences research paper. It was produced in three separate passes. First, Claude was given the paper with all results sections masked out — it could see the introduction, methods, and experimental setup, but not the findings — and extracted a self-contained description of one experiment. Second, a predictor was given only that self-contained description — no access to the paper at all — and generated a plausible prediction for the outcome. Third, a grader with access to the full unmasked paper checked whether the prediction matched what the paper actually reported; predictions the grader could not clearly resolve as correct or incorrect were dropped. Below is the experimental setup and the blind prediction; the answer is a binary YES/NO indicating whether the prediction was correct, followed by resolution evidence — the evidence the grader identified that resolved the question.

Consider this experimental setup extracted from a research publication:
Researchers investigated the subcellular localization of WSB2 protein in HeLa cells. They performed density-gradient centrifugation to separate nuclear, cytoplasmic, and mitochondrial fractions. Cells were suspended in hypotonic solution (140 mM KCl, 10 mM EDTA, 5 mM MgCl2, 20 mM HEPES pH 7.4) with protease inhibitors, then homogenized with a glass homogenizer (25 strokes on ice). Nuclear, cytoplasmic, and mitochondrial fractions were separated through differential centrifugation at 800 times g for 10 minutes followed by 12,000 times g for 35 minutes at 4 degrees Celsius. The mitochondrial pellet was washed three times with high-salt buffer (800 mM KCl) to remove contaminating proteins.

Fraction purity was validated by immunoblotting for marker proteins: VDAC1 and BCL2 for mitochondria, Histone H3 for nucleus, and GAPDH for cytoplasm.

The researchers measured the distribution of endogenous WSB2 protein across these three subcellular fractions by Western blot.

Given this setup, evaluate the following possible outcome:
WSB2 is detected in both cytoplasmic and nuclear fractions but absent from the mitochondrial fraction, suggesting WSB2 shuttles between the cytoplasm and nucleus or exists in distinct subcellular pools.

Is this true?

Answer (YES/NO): NO